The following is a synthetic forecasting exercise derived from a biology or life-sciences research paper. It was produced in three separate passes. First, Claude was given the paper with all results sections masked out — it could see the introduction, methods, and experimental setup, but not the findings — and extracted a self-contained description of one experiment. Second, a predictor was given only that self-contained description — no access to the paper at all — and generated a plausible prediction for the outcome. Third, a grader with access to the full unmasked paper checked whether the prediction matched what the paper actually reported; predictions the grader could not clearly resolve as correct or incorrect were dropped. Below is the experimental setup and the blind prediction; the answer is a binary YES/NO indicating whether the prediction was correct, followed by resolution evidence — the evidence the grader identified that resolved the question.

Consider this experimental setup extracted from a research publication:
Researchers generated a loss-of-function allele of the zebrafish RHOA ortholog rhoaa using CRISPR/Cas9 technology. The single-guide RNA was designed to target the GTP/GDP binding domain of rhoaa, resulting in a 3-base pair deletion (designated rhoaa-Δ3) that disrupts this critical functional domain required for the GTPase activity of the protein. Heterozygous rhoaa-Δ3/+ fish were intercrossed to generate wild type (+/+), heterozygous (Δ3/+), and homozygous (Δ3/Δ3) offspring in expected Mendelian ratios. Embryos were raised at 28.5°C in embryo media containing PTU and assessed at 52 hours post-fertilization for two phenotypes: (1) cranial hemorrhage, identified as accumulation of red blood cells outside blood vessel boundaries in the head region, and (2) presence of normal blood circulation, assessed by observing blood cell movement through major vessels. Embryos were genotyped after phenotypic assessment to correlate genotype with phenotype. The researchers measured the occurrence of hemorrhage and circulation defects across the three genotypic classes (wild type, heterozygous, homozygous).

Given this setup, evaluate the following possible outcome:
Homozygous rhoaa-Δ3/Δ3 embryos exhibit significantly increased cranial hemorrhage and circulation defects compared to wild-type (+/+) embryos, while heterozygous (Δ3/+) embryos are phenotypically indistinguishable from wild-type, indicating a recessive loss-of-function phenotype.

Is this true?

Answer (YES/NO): NO